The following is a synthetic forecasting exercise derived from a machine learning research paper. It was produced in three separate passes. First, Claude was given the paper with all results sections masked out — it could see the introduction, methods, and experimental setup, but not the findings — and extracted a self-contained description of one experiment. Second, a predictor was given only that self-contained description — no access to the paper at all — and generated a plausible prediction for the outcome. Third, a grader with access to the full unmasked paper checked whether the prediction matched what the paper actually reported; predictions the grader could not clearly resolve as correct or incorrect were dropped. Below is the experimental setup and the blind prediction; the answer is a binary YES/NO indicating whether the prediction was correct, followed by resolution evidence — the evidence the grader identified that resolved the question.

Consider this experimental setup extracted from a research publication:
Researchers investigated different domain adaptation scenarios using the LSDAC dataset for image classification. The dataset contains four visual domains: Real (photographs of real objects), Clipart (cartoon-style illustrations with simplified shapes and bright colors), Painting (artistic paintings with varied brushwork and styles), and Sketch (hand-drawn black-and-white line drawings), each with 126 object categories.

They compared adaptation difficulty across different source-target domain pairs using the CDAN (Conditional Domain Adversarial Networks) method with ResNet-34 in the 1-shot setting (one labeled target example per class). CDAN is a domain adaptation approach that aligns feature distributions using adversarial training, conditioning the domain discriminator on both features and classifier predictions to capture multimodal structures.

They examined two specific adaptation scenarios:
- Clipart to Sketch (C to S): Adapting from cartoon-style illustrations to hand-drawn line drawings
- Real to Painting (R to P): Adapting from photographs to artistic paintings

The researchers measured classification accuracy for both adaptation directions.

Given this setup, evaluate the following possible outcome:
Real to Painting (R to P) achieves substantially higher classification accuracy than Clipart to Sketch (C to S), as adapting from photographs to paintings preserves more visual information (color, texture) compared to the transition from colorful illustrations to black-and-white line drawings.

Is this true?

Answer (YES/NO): YES